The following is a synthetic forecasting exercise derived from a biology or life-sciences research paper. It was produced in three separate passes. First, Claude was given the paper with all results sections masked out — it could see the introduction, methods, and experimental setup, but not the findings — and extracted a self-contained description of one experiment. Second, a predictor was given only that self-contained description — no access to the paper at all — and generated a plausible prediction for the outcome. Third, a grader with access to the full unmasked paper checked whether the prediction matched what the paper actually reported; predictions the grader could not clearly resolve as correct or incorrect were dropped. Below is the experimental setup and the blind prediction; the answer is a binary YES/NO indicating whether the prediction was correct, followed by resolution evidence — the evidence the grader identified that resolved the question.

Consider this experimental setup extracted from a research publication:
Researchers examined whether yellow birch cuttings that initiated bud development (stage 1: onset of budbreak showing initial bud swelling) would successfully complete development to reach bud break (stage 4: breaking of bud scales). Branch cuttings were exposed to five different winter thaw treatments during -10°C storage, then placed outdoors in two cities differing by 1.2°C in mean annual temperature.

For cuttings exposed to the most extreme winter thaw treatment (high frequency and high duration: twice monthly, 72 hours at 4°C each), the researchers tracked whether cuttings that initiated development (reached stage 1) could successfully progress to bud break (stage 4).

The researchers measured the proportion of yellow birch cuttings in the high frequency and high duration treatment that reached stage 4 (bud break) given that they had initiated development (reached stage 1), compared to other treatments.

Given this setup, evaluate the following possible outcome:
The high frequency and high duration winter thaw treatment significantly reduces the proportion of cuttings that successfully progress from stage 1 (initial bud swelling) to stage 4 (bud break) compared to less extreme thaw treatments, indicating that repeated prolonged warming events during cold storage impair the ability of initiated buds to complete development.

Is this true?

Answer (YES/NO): YES